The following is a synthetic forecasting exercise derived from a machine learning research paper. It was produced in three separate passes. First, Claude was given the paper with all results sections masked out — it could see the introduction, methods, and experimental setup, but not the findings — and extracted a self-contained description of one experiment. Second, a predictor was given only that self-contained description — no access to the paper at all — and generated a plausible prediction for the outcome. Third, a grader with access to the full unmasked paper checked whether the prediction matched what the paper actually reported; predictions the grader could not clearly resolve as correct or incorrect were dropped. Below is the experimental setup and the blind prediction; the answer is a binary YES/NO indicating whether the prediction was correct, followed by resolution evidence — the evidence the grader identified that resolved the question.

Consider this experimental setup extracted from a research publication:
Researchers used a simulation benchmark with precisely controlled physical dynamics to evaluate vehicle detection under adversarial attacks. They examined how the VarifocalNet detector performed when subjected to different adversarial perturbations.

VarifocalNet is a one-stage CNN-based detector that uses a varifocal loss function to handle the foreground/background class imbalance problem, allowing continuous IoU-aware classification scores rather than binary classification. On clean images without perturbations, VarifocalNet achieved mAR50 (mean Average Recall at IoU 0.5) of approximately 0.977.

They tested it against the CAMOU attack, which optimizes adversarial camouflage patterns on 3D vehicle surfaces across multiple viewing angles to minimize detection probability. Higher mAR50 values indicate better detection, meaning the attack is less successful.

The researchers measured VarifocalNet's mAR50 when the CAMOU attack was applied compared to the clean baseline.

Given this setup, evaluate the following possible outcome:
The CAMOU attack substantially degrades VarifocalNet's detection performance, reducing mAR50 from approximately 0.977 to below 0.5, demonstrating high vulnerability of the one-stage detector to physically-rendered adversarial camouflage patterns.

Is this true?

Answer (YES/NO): YES